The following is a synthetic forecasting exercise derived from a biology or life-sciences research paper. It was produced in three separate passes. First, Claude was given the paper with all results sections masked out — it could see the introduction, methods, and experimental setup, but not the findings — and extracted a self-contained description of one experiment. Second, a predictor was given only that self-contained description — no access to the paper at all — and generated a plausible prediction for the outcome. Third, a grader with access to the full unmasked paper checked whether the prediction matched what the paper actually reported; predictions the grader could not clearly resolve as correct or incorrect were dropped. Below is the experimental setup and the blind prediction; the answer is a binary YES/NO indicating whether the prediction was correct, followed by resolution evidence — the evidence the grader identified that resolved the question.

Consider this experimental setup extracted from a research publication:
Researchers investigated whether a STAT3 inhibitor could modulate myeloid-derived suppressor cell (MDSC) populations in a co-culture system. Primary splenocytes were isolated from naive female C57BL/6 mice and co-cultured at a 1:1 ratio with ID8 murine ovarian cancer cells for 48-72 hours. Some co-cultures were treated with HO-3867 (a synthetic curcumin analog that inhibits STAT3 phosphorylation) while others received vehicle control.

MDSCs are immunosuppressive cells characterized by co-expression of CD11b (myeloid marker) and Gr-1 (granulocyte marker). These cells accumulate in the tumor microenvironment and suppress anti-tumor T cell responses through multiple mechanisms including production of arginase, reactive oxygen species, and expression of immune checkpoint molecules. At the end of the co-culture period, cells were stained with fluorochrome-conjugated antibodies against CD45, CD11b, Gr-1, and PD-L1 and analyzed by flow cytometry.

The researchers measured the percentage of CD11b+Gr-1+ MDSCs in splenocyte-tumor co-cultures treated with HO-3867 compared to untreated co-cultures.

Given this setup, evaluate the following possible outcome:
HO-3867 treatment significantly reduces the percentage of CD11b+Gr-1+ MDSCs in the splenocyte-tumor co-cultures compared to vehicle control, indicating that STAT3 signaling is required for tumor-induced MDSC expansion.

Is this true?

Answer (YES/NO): YES